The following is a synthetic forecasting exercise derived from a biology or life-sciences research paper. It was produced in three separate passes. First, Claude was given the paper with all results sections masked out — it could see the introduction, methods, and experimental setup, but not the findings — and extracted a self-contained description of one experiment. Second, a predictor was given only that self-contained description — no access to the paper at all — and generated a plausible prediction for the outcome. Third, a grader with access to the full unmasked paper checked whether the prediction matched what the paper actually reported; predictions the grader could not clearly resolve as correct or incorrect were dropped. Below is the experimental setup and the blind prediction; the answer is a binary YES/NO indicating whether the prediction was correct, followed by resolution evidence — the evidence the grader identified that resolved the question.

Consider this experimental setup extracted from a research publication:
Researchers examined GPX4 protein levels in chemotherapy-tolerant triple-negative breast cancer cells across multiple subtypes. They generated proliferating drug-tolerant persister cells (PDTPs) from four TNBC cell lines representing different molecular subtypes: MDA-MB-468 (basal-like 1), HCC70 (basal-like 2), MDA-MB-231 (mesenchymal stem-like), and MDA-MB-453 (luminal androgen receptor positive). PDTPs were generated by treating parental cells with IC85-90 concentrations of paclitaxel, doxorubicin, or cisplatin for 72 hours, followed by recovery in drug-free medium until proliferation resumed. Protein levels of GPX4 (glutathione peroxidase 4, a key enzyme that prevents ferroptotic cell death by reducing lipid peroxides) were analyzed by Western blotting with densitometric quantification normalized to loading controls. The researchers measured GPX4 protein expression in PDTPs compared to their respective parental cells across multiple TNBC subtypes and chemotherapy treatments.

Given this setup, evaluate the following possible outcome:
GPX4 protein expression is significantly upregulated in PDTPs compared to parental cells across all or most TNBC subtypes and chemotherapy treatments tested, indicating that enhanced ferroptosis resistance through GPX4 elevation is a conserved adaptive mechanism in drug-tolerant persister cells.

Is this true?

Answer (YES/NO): NO